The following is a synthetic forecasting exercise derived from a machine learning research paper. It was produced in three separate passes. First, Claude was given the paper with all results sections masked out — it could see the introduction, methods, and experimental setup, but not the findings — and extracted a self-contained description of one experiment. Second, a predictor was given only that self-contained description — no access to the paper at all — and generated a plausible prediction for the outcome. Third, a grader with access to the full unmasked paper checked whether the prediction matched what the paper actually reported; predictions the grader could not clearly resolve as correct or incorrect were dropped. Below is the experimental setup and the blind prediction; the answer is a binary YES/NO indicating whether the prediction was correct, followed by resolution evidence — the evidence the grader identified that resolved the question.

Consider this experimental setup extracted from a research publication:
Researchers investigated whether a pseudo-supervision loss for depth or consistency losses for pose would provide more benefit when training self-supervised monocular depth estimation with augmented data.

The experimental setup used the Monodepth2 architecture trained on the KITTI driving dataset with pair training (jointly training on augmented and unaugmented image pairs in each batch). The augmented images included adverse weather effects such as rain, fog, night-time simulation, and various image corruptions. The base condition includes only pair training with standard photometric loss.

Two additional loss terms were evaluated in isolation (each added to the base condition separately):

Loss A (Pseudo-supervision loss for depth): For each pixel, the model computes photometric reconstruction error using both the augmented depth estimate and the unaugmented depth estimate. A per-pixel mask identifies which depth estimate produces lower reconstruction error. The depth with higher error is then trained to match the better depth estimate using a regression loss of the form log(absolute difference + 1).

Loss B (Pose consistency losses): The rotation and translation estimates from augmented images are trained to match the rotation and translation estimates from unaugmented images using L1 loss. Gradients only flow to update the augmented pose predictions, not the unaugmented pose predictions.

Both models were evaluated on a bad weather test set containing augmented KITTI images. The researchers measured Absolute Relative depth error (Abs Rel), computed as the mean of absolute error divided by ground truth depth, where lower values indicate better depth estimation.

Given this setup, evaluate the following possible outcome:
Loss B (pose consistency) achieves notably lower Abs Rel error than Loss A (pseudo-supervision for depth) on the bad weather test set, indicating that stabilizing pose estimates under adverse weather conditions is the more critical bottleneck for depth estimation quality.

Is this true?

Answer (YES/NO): NO